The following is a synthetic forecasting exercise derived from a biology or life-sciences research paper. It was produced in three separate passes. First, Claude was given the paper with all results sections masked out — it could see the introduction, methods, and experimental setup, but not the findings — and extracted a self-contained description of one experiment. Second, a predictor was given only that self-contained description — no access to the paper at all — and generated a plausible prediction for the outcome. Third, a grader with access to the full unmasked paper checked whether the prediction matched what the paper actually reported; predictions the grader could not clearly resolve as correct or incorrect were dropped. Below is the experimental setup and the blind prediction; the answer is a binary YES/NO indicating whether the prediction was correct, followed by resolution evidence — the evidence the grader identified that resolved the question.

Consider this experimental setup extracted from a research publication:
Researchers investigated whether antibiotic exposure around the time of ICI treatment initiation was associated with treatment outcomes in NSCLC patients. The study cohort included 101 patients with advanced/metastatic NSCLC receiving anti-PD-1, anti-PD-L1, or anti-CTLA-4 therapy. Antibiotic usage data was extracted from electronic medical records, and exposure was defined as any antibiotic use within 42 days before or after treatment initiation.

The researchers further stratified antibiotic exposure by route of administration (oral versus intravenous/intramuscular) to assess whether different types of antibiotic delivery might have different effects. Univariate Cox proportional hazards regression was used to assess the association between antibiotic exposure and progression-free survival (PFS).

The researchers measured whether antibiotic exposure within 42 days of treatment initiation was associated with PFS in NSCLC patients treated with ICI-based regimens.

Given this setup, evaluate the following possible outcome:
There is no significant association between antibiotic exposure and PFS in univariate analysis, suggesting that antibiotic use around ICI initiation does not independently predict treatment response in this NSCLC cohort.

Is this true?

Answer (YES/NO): NO